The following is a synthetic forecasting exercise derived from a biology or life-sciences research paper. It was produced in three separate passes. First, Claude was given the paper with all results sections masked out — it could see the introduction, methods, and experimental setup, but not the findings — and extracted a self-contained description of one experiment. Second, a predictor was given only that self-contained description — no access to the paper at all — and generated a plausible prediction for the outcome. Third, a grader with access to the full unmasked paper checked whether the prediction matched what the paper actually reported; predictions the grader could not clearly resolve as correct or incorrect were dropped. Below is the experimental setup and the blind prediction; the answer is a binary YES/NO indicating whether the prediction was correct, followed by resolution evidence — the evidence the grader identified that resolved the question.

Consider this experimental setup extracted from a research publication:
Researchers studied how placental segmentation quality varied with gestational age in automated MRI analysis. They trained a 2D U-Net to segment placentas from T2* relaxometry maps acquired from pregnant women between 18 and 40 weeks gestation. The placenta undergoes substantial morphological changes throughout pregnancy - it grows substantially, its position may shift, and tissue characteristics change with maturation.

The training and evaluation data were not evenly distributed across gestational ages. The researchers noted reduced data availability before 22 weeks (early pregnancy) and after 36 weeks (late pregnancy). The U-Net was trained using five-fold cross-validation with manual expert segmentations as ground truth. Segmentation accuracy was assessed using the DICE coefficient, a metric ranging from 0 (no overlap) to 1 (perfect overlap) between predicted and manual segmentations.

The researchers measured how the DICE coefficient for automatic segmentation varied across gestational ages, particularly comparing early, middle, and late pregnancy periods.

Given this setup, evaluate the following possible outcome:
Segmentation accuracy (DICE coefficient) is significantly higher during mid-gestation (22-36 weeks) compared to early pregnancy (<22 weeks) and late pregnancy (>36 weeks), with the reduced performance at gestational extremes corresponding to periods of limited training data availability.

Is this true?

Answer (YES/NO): NO